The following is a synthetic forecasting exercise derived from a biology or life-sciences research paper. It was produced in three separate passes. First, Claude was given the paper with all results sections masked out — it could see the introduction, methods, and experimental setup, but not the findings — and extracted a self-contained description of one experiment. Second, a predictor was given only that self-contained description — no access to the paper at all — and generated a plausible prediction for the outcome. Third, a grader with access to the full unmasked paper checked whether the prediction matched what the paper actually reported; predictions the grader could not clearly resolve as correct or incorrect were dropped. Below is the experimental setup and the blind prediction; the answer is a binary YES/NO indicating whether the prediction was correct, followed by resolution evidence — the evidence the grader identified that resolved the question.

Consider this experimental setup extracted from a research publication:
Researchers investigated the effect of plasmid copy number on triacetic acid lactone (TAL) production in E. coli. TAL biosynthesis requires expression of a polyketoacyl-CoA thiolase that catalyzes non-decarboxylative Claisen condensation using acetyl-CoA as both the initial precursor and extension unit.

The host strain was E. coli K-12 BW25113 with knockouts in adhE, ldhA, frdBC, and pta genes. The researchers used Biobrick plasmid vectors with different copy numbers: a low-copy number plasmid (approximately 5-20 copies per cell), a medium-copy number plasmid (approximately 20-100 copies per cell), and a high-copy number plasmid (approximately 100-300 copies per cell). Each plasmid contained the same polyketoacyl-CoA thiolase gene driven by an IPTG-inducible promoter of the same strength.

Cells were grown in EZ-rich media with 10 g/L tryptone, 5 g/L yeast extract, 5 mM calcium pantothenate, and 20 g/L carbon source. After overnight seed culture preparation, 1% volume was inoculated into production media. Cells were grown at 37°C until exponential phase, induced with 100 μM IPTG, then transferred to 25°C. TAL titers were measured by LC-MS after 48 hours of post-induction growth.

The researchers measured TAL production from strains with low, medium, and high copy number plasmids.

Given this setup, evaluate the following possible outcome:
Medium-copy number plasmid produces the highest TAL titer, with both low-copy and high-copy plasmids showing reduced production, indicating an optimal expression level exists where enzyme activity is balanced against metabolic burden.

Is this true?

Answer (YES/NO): NO